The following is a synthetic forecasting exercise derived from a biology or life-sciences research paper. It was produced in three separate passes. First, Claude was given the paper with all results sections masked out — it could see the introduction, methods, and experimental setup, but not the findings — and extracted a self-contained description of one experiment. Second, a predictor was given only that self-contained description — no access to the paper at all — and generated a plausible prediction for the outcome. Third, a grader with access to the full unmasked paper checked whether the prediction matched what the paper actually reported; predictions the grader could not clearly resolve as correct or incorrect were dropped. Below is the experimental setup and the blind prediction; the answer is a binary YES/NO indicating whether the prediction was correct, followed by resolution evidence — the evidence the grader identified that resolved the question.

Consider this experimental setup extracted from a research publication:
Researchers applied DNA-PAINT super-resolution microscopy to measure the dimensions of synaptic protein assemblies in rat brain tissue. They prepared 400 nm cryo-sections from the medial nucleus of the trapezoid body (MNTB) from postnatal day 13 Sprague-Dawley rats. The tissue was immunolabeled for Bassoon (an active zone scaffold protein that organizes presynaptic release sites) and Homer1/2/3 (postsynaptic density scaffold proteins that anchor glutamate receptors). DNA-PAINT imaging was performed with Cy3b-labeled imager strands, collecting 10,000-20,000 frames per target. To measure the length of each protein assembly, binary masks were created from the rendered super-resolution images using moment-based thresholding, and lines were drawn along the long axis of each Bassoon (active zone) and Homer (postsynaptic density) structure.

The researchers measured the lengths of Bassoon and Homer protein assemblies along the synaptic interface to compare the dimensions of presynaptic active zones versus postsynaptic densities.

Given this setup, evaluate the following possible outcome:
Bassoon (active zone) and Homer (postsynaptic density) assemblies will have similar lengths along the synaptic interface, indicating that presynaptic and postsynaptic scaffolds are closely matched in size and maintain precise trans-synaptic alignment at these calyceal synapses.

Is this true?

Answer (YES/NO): YES